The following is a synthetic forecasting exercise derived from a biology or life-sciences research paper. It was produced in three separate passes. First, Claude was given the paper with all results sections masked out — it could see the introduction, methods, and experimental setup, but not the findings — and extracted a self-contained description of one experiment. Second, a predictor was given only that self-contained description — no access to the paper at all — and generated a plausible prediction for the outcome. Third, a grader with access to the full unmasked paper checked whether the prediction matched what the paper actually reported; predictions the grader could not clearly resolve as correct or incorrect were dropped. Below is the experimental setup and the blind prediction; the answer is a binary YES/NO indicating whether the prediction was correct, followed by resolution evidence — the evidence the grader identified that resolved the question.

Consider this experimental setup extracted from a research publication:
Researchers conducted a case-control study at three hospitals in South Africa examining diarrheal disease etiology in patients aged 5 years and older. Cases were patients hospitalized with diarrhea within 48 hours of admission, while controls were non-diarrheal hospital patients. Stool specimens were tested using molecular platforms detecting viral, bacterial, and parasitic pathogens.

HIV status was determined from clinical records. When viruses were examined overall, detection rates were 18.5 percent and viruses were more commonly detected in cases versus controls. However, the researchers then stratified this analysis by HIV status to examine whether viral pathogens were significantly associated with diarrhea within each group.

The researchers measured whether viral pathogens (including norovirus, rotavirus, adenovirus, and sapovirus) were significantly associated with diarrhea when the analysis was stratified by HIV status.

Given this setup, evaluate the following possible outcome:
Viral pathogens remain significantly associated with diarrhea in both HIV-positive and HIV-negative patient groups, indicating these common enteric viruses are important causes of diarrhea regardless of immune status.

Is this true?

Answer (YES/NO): NO